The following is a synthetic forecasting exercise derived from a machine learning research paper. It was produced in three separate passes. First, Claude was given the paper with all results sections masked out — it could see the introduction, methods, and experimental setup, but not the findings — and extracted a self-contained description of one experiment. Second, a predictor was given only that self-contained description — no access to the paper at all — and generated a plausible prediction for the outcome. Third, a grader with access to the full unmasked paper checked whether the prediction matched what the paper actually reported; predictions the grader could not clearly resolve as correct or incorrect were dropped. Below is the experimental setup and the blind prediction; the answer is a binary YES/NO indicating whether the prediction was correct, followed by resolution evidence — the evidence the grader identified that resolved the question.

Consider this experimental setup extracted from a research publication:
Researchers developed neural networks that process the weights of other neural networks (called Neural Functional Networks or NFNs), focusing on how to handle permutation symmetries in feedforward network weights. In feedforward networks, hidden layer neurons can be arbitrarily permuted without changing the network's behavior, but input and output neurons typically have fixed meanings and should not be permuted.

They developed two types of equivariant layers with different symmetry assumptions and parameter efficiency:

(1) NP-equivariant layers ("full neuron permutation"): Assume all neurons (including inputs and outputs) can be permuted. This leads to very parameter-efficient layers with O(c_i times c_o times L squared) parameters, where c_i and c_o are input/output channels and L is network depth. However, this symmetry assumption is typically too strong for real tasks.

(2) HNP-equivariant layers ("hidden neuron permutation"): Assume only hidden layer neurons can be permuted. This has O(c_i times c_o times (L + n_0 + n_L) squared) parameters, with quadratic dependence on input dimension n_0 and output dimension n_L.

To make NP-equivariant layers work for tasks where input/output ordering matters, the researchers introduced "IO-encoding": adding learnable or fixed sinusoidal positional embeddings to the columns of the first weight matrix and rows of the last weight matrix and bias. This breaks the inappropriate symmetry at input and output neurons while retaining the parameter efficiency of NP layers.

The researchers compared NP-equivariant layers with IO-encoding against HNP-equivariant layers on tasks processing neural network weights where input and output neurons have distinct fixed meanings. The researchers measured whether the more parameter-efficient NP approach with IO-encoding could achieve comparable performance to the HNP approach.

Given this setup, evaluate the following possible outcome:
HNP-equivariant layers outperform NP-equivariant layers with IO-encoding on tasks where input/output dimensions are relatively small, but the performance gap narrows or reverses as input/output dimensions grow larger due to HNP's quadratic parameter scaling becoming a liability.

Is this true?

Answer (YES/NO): NO